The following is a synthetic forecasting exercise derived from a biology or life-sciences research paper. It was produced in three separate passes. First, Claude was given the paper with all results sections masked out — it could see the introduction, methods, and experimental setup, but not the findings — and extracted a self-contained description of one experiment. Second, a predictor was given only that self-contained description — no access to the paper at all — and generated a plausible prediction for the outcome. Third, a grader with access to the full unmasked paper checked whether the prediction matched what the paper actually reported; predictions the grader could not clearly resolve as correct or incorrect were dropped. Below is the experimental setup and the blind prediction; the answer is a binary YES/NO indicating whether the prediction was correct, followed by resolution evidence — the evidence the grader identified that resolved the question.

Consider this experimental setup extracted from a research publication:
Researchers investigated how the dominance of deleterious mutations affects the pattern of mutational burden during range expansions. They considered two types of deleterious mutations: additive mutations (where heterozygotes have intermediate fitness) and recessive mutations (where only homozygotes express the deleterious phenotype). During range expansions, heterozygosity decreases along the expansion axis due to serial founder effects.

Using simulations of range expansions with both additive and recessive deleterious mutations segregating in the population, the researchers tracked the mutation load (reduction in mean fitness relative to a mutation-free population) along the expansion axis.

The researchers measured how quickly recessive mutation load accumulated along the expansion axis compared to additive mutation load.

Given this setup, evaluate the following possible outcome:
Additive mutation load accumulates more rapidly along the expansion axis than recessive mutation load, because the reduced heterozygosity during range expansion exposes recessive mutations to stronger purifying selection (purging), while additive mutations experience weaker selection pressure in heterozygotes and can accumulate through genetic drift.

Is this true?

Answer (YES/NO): NO